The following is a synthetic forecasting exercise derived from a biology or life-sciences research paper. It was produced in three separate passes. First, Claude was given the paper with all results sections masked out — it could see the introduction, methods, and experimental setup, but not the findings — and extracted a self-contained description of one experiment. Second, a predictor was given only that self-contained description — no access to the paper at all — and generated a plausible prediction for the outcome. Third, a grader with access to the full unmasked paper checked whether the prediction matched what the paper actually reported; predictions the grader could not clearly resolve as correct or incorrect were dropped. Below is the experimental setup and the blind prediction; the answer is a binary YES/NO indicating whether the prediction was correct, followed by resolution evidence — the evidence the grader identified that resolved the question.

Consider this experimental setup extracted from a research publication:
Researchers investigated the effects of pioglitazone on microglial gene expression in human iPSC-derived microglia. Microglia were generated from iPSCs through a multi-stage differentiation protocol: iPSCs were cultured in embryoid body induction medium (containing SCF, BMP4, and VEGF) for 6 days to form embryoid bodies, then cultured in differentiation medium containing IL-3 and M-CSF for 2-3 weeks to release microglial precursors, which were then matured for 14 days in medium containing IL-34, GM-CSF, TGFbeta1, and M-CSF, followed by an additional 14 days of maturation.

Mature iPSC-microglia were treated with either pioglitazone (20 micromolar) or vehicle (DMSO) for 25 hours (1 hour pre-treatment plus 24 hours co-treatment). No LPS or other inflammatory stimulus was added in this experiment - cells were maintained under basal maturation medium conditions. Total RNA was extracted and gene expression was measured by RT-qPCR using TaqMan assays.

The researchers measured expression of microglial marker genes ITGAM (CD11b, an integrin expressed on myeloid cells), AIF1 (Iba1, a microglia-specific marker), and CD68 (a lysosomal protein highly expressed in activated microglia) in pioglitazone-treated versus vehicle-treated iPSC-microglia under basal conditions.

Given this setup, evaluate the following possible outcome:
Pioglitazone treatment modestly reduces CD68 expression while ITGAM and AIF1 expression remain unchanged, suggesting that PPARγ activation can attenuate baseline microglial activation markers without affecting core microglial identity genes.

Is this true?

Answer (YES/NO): NO